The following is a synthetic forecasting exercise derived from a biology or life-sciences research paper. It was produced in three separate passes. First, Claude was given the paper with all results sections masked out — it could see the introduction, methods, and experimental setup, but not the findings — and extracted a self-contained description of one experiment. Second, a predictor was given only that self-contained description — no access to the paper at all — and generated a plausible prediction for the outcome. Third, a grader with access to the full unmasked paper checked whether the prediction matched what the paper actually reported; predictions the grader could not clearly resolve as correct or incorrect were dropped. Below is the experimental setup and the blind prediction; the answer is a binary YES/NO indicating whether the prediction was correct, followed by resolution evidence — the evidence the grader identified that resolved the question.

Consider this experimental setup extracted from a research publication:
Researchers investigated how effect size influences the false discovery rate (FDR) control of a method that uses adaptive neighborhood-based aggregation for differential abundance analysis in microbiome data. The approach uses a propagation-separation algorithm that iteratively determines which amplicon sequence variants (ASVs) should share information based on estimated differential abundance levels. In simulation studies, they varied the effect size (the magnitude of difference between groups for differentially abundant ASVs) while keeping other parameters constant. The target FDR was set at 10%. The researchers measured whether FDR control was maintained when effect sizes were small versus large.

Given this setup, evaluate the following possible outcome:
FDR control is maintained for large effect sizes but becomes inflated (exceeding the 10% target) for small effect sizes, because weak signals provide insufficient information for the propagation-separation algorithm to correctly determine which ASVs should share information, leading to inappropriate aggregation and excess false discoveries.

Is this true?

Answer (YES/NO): YES